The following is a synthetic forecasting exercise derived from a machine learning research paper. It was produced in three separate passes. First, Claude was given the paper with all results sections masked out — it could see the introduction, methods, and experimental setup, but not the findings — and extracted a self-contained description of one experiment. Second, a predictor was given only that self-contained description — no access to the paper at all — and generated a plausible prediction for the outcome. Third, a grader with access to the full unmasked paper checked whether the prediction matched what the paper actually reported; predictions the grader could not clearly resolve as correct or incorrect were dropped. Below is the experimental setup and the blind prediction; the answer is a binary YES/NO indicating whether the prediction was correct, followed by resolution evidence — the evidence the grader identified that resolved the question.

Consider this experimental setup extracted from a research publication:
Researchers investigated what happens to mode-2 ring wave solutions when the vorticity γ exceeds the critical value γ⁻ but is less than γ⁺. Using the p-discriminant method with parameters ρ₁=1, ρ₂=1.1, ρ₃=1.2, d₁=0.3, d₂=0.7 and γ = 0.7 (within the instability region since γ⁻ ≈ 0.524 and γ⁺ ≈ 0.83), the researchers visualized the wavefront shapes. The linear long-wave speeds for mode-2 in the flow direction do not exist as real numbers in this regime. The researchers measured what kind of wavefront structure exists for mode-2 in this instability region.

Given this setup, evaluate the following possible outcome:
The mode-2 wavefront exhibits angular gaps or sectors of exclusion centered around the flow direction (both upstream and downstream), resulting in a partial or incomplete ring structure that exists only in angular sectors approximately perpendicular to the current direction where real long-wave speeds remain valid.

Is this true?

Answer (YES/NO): NO